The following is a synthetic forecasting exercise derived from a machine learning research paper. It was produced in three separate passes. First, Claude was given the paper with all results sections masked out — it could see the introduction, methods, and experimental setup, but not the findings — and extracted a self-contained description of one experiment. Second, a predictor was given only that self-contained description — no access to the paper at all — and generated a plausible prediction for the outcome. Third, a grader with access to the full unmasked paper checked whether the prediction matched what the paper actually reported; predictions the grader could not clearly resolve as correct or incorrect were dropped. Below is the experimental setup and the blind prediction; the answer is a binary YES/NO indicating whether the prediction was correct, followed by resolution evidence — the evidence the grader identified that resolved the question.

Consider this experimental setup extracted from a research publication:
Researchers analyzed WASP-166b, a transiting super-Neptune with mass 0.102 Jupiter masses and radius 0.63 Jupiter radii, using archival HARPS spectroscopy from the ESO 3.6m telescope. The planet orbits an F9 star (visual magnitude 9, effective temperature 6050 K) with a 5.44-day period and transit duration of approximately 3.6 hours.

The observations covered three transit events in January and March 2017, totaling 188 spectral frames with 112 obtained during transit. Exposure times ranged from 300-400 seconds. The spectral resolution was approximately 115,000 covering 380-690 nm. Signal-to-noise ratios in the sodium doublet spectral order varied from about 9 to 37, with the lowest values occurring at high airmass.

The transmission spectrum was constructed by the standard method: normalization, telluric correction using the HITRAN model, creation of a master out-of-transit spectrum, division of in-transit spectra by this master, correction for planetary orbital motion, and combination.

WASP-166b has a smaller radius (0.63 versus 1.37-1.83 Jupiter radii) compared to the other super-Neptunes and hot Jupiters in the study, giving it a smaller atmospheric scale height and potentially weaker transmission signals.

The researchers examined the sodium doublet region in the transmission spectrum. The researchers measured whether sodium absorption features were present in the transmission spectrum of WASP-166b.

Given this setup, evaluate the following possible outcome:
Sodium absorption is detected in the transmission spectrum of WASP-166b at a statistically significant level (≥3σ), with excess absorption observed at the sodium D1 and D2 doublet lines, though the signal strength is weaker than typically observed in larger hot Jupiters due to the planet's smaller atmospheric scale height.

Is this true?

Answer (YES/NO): NO